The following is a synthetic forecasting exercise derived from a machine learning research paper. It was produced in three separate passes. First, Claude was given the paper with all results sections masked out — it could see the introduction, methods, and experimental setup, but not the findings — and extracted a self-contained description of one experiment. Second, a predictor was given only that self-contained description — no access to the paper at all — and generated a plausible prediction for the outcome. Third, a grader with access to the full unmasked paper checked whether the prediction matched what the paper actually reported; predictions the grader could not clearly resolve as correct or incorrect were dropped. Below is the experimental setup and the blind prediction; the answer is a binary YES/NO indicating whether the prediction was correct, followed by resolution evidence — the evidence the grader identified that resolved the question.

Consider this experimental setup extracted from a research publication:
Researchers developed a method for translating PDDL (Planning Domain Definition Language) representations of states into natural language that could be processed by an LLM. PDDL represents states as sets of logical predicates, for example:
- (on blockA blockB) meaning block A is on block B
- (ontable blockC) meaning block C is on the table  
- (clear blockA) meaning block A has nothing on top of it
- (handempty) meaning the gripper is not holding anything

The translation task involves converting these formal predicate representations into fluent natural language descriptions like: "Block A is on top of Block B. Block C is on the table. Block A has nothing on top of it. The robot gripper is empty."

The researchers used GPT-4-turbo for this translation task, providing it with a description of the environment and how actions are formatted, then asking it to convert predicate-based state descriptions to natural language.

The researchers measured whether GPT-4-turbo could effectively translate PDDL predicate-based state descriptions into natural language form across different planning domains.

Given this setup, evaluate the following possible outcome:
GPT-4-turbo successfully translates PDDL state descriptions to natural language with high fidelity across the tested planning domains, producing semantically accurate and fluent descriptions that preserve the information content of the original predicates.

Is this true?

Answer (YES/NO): YES